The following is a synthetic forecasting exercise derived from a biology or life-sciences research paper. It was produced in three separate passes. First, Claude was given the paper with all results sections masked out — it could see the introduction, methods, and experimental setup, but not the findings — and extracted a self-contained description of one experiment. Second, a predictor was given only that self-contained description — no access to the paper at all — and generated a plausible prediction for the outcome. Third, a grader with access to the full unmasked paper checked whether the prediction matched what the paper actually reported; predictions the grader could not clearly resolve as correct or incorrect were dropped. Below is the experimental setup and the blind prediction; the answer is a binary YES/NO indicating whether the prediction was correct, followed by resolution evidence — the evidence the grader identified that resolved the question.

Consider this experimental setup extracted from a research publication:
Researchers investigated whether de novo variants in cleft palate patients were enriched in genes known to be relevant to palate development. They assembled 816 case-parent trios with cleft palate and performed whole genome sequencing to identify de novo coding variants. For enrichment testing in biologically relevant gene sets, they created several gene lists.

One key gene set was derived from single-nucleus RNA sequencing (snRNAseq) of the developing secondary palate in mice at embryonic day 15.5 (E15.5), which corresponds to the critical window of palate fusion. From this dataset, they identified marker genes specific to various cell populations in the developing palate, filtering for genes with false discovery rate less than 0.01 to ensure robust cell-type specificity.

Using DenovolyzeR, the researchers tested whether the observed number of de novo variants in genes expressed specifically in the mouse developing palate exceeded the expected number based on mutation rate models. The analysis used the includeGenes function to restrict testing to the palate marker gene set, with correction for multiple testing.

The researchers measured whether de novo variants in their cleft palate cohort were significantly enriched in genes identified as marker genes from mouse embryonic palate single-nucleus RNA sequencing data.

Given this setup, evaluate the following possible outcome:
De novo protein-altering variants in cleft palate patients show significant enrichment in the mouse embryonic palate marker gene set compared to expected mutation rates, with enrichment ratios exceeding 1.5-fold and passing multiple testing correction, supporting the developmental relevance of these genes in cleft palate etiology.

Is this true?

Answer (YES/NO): YES